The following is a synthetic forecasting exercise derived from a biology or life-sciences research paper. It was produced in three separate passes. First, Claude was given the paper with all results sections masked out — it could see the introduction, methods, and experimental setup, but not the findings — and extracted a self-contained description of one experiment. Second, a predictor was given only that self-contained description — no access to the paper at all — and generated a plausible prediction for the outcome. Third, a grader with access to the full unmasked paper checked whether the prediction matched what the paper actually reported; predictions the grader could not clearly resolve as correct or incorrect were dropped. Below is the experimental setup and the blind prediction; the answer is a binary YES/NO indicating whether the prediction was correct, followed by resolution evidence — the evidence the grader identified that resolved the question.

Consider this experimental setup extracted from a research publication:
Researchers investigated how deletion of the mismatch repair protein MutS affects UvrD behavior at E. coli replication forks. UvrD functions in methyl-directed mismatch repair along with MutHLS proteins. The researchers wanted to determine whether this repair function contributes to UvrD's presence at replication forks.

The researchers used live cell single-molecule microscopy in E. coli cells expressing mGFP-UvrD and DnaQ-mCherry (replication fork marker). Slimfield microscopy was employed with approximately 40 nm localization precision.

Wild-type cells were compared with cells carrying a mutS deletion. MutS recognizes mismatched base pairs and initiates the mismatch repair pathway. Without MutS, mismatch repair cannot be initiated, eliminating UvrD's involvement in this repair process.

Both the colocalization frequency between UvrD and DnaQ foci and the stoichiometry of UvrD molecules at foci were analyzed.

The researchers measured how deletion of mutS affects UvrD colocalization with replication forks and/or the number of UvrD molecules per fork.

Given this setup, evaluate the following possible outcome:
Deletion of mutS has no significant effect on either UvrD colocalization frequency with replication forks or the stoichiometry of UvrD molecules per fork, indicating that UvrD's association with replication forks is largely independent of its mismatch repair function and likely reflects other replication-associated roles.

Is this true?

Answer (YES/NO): NO